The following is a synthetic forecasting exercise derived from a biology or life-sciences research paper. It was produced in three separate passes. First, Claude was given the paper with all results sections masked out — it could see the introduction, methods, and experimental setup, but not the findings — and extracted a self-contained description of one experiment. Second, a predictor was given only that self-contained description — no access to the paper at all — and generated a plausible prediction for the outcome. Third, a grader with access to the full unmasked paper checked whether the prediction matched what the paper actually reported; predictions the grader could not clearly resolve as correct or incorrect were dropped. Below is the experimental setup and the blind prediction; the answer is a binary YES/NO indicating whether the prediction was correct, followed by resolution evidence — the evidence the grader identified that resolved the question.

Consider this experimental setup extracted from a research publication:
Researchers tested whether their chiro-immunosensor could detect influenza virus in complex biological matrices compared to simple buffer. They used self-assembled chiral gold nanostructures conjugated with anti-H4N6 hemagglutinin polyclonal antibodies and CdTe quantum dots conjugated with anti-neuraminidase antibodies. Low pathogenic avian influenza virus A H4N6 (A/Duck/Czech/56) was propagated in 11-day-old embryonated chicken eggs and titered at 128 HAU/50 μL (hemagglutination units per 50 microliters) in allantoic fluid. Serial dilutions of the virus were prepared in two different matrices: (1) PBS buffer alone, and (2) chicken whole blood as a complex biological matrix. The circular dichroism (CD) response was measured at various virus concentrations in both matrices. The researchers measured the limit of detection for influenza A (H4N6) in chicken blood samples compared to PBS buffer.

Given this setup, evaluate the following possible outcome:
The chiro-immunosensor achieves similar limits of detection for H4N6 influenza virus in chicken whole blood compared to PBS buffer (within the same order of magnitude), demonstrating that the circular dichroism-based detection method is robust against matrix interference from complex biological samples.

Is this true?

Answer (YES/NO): YES